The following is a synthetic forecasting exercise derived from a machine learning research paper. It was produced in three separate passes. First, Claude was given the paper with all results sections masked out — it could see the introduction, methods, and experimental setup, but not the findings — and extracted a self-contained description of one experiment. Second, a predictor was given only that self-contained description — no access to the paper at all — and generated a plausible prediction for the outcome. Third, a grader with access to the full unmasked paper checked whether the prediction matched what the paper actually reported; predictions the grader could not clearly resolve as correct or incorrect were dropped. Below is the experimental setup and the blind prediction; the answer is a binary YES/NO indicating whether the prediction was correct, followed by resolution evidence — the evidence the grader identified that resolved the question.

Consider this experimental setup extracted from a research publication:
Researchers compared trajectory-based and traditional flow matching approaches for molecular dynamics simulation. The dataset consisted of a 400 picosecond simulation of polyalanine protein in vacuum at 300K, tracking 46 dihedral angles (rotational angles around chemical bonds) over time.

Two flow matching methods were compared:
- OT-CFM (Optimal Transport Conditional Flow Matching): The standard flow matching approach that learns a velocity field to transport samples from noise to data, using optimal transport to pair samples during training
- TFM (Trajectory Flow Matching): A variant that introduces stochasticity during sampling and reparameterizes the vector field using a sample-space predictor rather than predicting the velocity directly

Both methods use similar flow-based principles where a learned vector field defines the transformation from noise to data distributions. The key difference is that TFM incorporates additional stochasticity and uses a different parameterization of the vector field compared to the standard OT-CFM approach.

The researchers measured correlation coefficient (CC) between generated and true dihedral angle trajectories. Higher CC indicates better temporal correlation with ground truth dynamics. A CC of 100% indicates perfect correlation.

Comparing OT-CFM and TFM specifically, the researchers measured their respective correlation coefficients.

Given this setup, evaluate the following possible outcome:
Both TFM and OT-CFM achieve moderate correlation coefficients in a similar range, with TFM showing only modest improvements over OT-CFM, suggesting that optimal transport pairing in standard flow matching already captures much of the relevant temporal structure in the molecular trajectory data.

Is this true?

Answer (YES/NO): NO